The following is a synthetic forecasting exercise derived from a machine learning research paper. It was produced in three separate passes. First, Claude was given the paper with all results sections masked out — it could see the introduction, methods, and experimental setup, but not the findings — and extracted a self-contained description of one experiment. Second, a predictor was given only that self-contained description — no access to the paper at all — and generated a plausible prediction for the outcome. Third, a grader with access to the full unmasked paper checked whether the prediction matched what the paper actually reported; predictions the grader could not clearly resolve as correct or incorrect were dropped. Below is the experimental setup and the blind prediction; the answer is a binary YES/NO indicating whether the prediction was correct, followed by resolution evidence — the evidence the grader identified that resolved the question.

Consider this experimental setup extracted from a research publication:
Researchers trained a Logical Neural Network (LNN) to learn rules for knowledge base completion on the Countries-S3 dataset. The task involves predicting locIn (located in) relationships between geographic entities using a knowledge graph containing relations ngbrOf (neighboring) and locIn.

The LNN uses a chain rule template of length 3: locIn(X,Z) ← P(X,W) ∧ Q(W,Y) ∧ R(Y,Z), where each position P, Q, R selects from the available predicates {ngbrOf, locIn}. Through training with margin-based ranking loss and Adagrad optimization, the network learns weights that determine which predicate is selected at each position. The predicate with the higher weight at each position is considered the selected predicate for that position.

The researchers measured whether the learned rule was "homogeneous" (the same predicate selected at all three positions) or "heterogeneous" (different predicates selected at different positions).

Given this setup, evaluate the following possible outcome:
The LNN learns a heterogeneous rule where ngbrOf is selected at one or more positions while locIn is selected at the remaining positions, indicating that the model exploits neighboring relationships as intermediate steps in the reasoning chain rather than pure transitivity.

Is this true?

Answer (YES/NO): YES